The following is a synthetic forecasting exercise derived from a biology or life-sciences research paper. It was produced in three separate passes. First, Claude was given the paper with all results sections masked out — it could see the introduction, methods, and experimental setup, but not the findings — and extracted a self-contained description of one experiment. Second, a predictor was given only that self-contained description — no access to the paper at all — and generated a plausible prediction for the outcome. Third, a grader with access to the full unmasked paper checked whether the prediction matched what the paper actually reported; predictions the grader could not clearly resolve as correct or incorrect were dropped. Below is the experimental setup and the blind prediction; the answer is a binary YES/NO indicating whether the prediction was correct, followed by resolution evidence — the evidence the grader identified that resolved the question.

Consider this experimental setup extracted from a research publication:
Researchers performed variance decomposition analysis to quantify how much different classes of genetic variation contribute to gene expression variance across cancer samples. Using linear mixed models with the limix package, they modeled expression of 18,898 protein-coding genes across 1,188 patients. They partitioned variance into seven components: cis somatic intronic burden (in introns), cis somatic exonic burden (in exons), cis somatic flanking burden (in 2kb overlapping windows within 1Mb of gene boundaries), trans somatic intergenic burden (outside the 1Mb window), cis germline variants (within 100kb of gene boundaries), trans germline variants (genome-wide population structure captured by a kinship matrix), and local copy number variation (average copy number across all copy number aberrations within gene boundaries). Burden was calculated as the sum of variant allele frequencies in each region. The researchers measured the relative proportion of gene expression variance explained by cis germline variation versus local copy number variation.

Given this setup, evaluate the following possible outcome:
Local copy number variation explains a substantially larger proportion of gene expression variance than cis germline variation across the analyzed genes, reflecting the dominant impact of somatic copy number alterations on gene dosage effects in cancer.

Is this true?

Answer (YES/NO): YES